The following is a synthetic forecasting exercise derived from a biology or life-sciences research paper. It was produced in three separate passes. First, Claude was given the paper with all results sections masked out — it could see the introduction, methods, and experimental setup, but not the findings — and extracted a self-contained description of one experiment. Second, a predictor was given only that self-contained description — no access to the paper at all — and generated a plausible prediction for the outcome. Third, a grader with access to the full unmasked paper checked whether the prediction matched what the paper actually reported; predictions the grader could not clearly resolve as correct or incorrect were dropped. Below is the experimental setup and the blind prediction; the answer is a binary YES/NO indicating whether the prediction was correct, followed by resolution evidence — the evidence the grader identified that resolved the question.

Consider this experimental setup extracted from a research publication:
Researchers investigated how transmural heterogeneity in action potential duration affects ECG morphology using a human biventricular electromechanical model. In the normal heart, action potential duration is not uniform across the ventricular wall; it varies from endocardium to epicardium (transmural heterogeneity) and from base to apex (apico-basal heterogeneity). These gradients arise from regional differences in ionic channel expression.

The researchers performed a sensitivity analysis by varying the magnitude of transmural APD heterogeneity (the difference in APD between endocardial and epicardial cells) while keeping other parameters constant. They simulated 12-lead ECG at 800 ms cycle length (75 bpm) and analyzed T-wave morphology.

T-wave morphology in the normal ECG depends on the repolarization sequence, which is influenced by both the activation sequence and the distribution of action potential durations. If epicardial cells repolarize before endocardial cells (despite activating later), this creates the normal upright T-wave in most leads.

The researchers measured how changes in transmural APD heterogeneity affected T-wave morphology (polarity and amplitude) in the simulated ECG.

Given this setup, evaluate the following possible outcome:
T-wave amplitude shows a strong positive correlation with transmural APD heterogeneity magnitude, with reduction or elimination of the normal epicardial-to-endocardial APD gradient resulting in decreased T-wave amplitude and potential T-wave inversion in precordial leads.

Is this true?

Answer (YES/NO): NO